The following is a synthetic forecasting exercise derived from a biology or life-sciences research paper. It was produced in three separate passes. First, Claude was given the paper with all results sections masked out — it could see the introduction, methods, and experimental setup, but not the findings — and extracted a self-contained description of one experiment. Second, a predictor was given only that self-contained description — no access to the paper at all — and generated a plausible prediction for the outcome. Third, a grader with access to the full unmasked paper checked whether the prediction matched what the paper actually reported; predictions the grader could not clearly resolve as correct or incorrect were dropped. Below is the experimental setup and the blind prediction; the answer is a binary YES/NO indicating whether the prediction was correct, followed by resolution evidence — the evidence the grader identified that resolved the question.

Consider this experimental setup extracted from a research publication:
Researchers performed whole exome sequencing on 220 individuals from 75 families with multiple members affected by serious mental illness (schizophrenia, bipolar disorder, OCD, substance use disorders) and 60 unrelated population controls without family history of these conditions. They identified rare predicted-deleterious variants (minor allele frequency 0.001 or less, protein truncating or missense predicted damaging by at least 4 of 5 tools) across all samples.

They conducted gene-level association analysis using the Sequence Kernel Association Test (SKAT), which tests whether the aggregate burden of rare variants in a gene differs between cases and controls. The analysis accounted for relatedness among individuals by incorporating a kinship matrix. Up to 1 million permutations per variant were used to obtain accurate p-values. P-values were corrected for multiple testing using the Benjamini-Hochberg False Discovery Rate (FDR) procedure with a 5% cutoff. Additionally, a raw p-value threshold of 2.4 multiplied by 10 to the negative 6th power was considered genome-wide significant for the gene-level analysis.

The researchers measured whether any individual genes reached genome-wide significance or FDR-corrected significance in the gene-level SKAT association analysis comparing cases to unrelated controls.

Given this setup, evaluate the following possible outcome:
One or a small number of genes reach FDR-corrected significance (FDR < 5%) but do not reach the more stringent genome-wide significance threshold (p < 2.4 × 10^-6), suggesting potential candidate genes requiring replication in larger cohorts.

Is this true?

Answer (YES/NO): NO